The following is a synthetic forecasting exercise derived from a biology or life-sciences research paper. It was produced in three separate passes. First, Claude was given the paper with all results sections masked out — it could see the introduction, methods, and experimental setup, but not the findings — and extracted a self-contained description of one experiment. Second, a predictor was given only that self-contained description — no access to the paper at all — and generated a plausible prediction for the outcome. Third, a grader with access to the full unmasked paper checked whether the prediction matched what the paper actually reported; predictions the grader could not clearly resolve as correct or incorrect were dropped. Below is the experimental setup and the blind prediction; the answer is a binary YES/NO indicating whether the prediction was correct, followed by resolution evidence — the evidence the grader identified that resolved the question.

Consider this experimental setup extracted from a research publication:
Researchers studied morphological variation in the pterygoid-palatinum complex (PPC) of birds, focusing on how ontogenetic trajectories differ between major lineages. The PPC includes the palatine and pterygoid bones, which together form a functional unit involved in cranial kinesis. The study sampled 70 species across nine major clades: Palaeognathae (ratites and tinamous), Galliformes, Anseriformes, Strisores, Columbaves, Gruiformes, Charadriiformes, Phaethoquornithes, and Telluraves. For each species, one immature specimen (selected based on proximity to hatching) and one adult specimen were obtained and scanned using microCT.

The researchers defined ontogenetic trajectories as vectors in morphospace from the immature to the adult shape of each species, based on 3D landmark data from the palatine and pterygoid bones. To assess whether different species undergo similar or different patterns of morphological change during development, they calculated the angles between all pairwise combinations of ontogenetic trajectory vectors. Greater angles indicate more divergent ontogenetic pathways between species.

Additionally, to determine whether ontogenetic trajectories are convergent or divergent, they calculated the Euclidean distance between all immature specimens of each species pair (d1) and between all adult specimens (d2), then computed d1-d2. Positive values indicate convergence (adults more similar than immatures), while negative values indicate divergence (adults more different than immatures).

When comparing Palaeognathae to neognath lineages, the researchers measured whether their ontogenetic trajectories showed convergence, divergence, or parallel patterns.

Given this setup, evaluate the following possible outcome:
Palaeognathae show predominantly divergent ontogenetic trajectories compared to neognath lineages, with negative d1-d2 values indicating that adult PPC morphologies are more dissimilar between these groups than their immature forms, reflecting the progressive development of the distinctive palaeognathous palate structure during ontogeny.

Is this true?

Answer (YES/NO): NO